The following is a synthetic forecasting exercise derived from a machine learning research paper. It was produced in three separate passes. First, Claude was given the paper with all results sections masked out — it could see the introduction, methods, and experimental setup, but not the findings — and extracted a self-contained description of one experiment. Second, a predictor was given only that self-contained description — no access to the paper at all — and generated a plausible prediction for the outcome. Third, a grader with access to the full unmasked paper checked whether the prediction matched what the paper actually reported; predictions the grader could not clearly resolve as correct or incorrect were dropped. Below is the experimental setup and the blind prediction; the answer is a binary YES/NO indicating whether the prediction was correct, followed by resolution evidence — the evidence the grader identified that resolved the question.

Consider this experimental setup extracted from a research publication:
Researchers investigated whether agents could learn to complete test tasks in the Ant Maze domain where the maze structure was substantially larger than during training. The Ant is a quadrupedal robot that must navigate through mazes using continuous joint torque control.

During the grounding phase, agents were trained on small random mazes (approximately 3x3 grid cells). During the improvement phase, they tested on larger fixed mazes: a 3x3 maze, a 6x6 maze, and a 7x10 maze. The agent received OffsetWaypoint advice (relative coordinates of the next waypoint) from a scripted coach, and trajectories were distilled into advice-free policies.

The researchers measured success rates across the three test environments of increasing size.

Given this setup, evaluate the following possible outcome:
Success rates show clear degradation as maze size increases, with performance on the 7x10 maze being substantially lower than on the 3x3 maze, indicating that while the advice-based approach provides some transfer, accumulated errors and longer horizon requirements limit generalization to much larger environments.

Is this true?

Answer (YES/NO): YES